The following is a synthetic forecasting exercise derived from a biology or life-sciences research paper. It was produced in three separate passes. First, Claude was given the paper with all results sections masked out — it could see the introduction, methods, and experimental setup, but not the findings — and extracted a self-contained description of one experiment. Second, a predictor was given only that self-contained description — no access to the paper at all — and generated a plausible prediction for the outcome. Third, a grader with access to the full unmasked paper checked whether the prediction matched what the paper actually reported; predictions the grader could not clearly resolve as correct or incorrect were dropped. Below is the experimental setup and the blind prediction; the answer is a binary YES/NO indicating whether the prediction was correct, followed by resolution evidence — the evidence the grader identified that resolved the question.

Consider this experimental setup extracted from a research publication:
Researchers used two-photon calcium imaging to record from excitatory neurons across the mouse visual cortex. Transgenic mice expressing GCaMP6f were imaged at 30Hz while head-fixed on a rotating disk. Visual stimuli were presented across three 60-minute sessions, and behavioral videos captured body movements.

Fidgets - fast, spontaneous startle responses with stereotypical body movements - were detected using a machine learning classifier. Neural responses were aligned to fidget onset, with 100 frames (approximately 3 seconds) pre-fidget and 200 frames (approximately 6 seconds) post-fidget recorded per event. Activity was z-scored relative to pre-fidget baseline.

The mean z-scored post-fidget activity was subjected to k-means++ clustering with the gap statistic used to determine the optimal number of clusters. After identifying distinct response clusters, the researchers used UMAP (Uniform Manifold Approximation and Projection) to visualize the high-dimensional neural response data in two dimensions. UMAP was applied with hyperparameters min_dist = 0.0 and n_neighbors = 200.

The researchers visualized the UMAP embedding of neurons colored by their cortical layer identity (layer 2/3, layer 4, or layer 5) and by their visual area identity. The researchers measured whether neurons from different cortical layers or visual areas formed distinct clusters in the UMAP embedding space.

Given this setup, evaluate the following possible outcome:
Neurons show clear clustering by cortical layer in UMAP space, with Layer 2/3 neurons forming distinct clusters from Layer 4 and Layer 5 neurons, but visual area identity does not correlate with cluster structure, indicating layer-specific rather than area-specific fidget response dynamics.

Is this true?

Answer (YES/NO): NO